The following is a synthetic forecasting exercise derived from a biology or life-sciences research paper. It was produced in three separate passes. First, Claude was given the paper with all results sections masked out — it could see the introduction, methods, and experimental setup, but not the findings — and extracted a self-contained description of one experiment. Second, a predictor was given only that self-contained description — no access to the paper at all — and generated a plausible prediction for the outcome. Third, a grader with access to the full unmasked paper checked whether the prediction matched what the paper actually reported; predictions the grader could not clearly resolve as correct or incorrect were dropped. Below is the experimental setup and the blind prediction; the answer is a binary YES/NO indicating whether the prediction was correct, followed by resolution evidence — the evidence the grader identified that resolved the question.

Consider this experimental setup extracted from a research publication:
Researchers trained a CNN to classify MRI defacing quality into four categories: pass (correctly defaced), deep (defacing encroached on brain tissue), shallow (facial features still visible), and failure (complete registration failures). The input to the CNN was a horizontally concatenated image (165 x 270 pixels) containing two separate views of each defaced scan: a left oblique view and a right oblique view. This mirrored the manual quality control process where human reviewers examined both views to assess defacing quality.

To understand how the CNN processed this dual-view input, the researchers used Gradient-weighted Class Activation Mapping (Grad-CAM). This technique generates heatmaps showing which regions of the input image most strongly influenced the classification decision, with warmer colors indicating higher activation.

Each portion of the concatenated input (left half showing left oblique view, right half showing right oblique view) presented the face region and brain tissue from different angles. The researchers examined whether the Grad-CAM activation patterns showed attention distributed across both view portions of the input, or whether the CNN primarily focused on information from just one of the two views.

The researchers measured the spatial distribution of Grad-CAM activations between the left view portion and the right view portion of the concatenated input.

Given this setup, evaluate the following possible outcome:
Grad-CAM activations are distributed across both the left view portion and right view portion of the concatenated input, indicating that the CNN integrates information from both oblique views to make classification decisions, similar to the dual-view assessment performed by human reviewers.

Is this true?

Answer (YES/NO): NO